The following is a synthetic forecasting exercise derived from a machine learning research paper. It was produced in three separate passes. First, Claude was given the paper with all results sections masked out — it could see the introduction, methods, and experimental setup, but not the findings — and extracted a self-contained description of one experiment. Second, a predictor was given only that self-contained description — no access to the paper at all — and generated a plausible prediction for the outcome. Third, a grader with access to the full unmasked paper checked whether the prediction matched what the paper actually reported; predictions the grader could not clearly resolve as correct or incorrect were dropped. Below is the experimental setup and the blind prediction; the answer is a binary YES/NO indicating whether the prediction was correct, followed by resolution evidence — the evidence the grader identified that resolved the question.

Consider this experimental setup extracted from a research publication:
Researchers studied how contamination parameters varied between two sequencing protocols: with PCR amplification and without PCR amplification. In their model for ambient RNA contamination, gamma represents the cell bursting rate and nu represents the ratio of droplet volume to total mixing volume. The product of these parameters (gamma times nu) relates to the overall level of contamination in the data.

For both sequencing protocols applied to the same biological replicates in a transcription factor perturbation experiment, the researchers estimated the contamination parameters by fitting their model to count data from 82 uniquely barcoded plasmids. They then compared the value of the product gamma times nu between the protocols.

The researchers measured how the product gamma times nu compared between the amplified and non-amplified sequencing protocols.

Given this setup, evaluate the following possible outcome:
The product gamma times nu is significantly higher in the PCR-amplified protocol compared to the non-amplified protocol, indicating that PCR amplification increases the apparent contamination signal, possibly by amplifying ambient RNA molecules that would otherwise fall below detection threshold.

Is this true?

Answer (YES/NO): YES